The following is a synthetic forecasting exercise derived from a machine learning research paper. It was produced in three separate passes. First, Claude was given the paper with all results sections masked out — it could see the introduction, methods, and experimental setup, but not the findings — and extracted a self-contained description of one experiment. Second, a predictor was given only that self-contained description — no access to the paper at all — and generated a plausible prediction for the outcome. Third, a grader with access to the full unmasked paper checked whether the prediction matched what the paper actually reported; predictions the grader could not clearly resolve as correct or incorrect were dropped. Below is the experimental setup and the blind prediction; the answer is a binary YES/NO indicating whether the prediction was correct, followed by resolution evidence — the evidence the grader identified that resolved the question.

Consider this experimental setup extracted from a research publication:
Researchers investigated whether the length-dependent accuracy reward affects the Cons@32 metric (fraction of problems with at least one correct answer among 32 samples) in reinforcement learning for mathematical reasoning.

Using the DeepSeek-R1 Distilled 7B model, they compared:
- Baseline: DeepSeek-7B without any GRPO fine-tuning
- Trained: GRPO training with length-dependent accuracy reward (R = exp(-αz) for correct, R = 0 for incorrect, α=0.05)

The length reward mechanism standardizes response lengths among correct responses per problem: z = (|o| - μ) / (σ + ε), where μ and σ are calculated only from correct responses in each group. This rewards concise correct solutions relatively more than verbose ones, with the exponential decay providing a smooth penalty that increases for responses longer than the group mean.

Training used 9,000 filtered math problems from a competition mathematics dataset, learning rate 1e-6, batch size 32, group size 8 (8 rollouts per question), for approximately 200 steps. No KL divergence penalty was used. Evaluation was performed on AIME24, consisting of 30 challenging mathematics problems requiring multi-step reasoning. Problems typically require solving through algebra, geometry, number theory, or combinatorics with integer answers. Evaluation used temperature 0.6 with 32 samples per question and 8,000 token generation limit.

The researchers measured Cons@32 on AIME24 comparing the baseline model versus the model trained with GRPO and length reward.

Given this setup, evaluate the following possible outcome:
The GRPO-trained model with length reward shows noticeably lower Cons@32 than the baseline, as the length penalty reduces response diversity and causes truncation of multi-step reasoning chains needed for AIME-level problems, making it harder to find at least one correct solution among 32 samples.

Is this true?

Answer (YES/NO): NO